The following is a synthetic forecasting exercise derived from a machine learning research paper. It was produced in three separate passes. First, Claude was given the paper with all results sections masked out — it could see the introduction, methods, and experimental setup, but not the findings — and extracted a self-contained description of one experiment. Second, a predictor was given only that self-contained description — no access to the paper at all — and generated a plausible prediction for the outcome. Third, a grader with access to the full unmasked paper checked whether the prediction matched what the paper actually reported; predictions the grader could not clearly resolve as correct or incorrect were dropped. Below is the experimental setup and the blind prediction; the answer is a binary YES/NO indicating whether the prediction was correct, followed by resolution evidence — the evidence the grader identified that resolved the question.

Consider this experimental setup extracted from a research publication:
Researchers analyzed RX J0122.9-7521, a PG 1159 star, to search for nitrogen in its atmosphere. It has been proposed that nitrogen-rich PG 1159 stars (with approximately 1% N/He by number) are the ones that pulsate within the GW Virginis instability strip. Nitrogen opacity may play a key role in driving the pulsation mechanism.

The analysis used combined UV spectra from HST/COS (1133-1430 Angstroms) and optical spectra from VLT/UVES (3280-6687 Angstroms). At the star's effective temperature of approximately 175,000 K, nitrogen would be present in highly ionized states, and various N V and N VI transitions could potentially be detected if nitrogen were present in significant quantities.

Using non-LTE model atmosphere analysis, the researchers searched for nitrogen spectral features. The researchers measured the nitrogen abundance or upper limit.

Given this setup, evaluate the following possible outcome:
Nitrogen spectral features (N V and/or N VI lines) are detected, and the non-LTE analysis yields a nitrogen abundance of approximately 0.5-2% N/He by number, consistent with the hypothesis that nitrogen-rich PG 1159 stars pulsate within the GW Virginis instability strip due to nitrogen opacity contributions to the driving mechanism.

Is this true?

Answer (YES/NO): NO